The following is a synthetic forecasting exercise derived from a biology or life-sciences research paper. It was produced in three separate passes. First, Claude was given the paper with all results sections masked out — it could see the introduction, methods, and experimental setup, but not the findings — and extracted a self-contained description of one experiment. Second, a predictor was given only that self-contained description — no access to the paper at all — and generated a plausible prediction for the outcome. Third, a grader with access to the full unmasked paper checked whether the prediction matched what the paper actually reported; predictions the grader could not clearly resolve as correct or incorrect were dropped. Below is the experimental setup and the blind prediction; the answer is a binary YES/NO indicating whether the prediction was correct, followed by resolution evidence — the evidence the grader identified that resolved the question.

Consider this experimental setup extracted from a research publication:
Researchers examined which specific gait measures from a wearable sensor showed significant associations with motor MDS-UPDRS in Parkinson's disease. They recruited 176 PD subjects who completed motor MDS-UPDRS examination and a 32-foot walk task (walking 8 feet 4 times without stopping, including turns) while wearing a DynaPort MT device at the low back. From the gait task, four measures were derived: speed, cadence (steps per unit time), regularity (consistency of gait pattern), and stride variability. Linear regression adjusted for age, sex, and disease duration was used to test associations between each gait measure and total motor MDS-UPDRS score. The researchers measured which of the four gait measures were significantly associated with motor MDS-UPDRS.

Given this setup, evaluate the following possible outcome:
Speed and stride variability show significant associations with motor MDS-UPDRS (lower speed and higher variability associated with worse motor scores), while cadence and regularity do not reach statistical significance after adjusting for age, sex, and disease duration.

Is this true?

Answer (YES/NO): NO